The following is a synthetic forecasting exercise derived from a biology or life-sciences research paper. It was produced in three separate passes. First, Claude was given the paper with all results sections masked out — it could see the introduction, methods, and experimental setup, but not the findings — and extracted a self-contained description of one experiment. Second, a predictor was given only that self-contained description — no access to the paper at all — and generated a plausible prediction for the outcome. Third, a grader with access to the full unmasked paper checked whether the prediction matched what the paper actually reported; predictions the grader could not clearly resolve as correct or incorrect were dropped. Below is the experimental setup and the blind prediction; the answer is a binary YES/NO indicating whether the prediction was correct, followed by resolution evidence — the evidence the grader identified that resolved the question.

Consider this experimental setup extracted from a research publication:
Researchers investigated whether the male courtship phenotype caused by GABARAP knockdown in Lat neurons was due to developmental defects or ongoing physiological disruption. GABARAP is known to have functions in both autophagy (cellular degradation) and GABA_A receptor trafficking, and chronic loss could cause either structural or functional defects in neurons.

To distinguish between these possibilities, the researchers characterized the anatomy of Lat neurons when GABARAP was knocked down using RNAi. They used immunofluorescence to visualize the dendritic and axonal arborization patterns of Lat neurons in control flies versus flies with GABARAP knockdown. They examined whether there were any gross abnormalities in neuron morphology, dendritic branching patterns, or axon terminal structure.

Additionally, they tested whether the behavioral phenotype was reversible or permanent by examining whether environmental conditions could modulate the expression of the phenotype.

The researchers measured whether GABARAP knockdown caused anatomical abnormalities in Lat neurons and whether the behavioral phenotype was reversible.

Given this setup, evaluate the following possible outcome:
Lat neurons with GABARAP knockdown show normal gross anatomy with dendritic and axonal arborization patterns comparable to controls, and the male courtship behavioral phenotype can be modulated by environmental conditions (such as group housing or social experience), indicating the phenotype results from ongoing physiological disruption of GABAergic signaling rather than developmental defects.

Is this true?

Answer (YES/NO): YES